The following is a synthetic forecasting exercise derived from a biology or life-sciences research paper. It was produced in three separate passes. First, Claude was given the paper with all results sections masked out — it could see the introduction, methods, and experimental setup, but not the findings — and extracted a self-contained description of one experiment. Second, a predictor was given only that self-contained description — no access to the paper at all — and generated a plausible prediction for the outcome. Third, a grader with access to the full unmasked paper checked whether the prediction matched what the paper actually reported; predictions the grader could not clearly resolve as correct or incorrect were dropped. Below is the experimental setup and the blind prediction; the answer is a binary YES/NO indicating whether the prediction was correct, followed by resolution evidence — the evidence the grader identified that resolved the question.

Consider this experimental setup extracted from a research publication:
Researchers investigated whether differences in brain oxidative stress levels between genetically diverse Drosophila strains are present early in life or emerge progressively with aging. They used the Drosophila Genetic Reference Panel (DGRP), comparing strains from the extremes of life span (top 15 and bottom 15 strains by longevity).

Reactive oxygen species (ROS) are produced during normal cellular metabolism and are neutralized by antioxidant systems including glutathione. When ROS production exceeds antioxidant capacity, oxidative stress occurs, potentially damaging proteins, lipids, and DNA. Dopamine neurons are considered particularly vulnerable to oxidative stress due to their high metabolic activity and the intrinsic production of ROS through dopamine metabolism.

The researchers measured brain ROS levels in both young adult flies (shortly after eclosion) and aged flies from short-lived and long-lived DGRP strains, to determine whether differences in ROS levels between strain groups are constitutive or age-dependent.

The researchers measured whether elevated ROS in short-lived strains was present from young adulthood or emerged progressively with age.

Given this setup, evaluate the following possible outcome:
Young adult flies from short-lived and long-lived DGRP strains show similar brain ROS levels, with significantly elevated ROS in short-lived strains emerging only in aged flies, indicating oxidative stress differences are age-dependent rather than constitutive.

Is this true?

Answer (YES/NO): YES